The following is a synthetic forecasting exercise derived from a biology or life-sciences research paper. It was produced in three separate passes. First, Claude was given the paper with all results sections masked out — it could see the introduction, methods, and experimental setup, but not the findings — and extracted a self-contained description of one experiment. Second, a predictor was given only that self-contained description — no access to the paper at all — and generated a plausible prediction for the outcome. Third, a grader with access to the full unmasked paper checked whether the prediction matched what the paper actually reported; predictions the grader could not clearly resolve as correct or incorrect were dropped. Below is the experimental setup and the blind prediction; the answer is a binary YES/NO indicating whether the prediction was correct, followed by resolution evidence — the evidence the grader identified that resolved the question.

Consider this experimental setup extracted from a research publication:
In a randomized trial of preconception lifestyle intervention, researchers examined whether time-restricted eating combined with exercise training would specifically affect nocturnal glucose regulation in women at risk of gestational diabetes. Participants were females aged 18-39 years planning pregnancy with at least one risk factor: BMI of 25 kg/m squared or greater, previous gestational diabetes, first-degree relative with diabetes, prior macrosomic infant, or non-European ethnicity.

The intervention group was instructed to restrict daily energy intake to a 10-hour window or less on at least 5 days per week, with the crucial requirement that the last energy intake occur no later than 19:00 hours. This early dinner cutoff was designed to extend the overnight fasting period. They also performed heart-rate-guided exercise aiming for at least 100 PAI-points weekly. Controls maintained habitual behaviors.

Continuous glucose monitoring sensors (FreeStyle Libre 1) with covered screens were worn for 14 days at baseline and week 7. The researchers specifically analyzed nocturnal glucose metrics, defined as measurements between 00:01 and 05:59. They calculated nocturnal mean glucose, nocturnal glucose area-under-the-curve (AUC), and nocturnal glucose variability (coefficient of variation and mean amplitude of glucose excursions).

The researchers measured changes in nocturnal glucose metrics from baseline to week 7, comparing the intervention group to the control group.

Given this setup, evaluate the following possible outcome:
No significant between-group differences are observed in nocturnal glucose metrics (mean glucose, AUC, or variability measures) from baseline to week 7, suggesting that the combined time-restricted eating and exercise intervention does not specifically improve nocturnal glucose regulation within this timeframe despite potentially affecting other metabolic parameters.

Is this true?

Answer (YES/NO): YES